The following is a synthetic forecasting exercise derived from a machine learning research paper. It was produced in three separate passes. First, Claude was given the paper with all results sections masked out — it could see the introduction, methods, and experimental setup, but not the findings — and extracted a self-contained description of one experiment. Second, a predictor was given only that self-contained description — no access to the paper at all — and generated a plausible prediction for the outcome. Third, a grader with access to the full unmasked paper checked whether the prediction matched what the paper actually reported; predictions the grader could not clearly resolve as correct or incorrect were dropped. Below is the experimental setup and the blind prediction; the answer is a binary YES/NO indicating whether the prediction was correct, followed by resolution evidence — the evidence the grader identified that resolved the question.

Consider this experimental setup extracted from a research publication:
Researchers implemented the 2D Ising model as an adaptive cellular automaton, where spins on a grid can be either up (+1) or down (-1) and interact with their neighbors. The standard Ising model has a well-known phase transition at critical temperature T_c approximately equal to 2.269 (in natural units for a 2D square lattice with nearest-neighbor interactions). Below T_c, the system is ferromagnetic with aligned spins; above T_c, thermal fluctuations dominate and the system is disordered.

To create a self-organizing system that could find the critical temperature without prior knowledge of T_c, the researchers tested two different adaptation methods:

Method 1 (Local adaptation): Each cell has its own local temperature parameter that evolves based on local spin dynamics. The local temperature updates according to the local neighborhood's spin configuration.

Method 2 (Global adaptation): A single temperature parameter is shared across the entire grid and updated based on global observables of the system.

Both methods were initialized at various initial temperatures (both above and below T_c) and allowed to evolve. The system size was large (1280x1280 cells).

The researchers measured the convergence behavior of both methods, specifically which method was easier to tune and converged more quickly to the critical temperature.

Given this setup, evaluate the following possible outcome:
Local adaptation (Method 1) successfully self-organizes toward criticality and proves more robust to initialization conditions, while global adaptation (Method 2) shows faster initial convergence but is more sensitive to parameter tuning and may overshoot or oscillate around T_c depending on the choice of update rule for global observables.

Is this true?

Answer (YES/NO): NO